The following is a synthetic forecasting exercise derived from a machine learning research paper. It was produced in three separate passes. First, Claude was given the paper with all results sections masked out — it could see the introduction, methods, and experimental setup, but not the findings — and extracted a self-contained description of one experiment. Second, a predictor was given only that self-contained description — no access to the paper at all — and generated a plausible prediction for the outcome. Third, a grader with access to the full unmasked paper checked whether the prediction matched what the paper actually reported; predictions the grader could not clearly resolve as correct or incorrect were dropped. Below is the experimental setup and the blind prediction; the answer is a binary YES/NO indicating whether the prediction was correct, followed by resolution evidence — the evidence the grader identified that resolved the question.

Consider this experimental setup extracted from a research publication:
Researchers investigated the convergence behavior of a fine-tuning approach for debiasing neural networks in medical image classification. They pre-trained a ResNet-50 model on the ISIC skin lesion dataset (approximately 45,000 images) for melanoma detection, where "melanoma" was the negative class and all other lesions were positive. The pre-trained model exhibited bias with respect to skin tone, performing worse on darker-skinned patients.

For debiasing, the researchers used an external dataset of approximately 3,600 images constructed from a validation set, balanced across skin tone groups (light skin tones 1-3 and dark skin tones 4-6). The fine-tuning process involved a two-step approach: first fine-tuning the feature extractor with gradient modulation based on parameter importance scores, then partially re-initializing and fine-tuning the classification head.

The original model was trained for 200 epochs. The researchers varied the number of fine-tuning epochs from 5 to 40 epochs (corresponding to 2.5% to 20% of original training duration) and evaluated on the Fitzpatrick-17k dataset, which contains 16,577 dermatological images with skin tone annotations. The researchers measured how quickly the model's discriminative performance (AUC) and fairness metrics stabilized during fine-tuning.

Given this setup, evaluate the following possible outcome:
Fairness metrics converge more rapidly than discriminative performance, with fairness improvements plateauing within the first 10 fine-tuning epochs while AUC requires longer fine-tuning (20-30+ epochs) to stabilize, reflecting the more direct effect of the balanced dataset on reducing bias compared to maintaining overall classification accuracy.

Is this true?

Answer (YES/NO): NO